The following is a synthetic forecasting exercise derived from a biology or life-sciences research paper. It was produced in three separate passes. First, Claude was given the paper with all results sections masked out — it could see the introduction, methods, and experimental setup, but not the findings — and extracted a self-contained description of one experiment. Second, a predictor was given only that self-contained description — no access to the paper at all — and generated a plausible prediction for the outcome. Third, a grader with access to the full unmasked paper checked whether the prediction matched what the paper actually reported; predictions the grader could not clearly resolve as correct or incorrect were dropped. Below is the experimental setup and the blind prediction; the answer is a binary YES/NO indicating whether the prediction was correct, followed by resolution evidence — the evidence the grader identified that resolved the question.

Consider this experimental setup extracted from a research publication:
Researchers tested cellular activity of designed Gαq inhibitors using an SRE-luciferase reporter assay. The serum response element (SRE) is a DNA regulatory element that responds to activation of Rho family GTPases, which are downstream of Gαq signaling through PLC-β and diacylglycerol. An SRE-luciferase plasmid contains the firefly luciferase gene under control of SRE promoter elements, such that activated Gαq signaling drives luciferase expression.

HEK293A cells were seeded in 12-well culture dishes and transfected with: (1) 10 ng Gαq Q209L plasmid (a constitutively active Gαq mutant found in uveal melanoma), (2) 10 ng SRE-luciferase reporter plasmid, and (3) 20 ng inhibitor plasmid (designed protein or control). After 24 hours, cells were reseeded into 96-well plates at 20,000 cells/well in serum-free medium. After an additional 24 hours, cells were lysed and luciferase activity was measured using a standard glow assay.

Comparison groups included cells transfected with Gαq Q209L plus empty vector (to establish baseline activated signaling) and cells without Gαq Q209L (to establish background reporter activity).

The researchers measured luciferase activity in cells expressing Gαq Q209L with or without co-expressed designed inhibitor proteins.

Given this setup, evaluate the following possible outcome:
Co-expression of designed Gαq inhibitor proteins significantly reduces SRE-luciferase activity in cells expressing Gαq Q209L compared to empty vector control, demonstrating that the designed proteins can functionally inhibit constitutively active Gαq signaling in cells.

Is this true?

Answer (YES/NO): YES